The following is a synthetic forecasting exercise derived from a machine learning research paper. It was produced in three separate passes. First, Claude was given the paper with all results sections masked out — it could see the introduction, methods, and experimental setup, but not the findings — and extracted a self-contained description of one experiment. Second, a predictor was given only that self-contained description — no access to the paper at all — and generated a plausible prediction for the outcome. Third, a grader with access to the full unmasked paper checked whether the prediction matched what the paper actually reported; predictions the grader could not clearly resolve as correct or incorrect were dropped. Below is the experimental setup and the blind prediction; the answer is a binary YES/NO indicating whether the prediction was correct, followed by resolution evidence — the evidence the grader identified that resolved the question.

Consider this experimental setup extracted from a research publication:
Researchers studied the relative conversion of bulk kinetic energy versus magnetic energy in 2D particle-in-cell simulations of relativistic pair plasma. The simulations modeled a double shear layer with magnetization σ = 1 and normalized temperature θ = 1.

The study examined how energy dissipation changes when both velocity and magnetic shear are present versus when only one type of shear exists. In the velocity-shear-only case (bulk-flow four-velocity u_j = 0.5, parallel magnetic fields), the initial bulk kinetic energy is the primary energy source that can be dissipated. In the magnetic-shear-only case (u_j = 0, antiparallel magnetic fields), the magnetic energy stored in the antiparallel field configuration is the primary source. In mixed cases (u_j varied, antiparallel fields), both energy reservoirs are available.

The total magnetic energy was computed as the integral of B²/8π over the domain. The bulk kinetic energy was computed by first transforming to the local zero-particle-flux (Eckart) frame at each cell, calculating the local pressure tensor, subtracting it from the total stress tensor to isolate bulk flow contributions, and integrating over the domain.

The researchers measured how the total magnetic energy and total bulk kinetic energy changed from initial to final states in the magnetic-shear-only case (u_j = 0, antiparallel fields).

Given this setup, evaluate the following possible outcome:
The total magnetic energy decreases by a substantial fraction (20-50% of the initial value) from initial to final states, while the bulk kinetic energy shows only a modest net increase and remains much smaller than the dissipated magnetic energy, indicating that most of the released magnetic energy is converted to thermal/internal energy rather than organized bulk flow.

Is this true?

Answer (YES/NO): YES